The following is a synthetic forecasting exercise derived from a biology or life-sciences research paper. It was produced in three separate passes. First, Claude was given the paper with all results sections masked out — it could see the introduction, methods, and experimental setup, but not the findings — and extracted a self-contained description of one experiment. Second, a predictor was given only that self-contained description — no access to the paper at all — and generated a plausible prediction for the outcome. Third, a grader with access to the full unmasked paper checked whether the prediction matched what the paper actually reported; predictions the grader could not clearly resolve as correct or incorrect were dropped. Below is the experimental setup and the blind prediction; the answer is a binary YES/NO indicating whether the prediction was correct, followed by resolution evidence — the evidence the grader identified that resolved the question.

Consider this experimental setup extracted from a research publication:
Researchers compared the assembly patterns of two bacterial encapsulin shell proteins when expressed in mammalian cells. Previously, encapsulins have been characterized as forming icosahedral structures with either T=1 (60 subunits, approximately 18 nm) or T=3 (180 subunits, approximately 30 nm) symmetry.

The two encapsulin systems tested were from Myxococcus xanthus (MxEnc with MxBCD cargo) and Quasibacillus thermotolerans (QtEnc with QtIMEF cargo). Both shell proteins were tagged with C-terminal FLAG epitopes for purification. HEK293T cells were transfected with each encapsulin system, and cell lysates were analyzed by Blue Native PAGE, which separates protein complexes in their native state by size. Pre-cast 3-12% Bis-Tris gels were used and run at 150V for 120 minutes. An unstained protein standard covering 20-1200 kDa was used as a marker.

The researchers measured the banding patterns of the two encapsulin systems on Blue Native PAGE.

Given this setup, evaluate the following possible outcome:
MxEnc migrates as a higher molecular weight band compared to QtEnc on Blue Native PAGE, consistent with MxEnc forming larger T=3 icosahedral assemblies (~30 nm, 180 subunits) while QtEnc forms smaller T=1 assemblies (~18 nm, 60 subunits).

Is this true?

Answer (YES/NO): NO